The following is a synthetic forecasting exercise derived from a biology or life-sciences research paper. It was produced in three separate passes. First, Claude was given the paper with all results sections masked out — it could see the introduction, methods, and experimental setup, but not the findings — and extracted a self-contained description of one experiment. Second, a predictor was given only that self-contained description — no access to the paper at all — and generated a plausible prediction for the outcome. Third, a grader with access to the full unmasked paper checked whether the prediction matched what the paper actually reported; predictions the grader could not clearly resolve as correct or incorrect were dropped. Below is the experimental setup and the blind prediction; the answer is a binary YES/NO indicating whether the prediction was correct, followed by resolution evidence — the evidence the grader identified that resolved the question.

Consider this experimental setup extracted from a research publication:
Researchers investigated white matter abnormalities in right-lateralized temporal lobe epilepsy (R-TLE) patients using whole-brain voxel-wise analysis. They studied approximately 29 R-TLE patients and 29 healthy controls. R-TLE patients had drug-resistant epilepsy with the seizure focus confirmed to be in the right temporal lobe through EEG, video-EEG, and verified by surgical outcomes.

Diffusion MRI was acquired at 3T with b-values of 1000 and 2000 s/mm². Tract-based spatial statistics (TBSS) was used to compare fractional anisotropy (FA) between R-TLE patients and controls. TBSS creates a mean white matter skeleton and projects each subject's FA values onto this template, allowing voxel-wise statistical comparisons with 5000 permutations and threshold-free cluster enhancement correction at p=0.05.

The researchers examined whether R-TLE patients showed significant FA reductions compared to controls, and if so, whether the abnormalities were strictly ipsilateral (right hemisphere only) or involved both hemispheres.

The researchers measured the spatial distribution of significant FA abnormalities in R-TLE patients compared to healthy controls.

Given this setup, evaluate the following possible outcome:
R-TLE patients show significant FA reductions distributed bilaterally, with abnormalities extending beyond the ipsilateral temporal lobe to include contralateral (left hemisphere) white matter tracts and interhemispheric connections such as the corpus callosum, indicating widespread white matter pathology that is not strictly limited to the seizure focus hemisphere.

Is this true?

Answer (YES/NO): YES